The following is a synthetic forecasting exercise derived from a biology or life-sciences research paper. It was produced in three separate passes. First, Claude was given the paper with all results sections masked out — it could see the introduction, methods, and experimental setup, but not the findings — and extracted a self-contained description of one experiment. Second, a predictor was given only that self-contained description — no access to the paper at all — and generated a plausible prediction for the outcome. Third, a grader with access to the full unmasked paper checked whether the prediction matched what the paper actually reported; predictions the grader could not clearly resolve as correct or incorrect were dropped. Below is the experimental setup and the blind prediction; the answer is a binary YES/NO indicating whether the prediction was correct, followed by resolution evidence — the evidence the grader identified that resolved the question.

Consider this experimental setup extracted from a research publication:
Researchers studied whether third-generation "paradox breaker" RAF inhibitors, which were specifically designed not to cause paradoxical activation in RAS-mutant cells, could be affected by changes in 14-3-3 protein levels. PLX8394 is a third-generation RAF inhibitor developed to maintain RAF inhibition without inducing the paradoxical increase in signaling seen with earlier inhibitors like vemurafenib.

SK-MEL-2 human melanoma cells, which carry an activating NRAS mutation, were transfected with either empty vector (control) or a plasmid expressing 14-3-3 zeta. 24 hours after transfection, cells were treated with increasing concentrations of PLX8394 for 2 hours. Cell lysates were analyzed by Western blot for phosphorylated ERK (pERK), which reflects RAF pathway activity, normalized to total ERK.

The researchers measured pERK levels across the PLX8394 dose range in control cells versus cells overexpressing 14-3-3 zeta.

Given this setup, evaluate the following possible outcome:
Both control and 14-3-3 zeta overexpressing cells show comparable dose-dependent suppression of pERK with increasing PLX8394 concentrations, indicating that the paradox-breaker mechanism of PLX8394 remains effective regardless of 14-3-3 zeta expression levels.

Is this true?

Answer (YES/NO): NO